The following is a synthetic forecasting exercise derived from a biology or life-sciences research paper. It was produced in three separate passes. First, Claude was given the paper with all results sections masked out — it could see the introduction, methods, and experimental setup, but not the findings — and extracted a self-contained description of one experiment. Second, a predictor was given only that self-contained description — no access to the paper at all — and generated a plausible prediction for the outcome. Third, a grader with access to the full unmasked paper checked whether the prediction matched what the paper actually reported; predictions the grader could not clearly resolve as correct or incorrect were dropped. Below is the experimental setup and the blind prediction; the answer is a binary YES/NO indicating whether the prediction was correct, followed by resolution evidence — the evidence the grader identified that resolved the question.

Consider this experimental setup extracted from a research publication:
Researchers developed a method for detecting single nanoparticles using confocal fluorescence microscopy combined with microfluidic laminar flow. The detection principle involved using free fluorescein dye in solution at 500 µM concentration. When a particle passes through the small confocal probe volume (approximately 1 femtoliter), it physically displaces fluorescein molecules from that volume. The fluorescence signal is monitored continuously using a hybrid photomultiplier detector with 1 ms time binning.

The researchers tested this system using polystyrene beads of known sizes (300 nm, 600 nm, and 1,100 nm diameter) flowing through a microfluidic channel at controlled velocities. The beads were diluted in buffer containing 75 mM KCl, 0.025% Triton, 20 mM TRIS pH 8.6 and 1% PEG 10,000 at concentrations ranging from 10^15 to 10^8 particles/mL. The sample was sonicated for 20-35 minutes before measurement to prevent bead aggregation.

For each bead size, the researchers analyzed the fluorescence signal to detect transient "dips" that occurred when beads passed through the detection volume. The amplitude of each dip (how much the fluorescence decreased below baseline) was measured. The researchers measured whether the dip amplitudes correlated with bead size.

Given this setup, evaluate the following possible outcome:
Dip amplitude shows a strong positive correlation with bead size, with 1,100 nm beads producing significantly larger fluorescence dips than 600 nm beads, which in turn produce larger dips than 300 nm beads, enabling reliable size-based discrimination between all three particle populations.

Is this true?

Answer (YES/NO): YES